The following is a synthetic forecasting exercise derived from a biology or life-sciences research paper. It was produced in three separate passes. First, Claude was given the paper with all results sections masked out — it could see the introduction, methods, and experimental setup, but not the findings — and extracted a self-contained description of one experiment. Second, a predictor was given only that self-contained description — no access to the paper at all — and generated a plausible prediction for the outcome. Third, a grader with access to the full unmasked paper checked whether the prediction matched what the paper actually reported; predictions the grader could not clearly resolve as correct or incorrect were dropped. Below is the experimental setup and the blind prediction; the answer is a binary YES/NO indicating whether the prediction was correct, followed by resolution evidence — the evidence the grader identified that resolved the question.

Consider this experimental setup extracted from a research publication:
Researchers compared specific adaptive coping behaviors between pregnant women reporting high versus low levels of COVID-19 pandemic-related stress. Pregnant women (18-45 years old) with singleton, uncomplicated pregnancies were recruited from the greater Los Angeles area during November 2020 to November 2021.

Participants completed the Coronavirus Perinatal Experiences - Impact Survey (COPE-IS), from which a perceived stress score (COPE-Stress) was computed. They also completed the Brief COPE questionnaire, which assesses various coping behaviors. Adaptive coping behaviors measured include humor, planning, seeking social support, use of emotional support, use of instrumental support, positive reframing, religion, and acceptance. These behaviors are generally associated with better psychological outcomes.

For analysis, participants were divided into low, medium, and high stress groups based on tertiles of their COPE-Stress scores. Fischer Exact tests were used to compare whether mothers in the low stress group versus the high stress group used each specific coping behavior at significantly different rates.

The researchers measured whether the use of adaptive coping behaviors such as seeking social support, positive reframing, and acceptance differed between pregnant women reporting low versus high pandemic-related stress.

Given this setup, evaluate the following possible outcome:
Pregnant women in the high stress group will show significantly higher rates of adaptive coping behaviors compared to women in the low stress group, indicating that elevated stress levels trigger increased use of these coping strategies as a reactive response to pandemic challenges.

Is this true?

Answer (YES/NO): NO